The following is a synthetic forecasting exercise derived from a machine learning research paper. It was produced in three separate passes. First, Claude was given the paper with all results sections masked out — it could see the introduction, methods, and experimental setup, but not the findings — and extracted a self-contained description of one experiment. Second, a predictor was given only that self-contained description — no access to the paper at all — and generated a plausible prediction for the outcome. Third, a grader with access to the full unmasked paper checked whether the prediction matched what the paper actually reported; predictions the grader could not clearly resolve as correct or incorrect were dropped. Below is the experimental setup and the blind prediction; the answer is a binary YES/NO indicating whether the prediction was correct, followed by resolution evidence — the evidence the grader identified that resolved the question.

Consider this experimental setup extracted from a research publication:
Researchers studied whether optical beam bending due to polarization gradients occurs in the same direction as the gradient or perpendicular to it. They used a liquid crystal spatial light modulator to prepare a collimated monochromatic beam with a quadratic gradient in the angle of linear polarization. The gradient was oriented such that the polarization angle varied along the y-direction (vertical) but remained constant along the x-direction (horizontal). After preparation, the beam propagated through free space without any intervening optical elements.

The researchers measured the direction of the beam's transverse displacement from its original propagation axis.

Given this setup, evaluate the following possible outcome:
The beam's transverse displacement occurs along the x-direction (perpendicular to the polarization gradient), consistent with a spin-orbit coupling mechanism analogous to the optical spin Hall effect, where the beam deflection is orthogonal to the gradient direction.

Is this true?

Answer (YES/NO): NO